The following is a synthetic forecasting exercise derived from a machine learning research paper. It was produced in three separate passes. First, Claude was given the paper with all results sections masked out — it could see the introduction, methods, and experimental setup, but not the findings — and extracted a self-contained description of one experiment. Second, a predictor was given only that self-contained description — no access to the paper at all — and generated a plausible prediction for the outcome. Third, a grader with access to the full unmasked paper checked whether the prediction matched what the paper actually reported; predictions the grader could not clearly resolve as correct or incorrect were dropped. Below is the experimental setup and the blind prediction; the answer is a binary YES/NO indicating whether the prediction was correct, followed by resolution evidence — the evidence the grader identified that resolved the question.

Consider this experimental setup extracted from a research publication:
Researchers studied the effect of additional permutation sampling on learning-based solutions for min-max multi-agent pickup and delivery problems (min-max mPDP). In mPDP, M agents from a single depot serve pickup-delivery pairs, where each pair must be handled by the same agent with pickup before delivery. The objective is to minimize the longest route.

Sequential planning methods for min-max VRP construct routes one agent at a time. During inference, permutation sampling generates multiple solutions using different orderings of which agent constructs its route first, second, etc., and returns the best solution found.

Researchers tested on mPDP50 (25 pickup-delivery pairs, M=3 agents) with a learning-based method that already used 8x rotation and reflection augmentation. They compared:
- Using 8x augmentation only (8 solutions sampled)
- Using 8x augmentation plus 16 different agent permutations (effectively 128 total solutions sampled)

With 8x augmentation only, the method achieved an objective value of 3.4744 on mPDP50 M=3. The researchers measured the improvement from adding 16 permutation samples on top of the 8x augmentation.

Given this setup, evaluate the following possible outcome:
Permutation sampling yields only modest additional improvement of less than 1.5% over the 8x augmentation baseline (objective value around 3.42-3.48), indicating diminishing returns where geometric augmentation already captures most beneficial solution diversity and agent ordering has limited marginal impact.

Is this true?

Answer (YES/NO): YES